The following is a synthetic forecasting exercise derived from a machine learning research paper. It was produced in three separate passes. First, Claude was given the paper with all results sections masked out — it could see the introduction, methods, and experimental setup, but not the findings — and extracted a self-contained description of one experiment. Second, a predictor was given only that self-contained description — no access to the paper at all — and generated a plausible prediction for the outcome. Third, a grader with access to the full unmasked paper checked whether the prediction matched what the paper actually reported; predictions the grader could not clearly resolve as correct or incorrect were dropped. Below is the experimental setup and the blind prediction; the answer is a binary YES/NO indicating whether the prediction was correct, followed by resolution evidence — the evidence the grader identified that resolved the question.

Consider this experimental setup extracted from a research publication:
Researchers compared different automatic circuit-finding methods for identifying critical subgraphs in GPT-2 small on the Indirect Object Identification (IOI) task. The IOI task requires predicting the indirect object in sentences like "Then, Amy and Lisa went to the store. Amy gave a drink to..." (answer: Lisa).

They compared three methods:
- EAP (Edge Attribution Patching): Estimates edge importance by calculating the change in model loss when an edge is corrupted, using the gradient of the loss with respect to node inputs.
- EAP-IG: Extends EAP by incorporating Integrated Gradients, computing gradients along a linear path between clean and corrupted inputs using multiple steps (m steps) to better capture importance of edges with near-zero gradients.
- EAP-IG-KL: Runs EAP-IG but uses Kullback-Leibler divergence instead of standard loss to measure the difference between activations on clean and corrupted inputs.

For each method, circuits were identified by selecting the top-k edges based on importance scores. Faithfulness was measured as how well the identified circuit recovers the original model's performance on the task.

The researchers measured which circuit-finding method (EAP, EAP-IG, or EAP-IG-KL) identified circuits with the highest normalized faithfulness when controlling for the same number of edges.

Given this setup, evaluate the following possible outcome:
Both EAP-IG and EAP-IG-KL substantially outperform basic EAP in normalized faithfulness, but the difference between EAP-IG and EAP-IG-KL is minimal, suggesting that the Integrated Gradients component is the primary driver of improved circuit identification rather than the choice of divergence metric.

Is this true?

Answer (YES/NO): YES